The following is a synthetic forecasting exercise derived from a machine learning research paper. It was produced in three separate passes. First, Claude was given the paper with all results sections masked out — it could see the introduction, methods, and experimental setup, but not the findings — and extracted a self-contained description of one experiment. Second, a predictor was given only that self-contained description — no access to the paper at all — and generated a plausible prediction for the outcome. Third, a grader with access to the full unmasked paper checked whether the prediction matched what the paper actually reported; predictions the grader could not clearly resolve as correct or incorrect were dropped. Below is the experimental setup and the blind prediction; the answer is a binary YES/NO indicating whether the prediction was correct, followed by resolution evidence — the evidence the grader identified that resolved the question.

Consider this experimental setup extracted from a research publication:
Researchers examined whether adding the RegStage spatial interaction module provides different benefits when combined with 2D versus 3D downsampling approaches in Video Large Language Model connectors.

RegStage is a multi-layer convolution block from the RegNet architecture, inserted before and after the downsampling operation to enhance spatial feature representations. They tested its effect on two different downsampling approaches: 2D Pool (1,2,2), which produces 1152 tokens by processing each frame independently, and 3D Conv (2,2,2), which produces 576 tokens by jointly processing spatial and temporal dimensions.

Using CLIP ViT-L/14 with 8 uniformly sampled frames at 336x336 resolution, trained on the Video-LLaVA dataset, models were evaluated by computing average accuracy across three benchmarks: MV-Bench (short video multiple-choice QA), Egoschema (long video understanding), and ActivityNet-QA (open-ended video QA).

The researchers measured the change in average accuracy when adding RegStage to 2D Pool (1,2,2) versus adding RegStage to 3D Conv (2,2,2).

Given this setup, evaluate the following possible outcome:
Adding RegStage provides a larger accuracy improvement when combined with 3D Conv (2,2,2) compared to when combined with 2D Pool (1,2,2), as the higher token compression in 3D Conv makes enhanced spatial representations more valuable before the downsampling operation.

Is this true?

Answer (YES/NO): YES